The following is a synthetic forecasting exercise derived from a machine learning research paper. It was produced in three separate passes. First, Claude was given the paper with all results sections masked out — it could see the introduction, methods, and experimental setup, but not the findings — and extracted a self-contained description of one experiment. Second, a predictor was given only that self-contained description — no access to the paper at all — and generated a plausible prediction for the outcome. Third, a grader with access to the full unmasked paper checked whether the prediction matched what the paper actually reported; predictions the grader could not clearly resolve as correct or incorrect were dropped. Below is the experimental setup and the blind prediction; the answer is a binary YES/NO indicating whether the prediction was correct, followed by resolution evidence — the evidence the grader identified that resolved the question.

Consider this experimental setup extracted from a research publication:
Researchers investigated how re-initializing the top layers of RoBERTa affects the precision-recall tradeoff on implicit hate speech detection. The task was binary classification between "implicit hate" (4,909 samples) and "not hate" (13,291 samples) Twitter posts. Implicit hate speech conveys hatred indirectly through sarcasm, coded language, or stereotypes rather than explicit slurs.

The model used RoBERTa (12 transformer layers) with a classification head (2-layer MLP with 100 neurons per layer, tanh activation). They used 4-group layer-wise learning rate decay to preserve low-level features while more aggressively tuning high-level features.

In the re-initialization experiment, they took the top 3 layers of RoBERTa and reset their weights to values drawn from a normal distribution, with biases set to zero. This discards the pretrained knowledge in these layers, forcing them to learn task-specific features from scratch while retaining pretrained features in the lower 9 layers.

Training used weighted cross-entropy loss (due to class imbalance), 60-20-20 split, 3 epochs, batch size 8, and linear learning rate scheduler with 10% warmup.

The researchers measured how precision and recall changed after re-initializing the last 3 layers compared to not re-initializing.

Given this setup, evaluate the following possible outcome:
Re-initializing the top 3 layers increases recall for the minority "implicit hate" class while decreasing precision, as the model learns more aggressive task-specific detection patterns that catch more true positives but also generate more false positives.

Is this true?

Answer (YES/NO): YES